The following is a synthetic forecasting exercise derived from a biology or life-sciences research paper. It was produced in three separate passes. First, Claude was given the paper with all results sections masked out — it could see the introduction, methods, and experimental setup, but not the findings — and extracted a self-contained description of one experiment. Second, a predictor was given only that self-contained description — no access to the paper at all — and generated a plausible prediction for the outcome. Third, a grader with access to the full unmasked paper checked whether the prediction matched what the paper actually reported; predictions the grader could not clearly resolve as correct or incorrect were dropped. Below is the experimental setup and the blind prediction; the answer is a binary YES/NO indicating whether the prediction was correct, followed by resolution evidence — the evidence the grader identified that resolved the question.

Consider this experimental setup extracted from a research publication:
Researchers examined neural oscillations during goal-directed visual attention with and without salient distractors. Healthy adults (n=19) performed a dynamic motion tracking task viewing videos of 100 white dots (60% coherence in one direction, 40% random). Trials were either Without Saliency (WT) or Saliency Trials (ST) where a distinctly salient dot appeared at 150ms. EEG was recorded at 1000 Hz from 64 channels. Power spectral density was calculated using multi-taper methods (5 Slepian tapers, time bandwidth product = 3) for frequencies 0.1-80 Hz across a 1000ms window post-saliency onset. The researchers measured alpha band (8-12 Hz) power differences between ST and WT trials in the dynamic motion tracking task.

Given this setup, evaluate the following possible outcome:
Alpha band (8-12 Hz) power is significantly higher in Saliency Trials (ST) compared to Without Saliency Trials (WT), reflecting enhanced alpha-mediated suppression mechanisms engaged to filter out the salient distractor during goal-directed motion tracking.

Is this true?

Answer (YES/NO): YES